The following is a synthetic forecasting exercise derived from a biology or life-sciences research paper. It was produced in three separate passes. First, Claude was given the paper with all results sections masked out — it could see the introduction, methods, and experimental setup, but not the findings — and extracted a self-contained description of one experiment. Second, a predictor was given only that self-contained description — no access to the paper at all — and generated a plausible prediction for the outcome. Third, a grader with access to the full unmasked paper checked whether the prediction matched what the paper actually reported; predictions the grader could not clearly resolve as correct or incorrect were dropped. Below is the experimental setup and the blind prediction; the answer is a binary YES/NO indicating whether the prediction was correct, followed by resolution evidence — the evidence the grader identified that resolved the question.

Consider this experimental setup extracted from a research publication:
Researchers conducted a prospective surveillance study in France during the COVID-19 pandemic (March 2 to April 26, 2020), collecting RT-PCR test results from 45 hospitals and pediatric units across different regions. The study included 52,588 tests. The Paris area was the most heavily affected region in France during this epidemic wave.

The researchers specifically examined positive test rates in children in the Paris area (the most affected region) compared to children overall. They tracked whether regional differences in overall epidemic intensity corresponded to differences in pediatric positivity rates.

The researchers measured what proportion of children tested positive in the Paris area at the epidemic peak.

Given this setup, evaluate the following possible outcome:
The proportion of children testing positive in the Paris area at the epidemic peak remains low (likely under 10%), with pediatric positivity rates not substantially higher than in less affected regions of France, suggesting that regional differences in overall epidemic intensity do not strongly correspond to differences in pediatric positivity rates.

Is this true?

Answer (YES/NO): NO